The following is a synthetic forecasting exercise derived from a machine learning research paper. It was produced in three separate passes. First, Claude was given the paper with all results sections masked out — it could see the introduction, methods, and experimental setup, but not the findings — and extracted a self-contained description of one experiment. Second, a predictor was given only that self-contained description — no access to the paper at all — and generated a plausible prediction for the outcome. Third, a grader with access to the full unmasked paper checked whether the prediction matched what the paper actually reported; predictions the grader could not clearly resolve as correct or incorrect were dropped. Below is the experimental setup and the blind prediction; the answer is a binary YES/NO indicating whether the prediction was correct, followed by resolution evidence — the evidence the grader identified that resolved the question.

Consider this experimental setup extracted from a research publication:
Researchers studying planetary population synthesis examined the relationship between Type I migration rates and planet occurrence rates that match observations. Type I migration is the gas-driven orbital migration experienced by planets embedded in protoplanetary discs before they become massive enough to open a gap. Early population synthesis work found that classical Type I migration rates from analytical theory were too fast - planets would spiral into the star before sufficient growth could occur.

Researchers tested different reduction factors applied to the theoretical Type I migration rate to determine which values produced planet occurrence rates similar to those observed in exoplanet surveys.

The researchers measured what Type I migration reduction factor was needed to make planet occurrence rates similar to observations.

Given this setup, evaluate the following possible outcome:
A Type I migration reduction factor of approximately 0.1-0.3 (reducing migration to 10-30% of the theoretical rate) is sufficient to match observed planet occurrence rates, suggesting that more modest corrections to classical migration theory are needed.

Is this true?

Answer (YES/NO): NO